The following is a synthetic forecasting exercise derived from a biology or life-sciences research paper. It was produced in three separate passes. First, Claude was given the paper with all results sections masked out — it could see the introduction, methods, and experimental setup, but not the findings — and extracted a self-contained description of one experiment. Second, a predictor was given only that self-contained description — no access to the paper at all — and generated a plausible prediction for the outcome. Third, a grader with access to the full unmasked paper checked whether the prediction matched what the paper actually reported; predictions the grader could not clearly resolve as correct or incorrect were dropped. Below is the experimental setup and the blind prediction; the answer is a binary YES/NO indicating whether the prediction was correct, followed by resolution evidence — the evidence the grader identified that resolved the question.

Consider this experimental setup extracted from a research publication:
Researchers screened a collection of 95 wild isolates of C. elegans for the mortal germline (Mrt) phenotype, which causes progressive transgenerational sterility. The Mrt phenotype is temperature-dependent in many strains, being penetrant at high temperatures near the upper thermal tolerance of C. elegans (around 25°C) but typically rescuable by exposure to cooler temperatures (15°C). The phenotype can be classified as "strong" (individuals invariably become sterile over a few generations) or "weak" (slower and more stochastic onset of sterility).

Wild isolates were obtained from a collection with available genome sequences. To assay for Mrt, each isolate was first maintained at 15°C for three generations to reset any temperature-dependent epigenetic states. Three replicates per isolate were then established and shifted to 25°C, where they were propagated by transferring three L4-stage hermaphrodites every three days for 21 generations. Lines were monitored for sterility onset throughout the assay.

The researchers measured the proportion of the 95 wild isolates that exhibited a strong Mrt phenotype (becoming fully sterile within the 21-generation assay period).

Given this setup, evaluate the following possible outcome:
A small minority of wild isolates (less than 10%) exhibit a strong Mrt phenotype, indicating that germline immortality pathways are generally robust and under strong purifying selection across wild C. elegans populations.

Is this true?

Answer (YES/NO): YES